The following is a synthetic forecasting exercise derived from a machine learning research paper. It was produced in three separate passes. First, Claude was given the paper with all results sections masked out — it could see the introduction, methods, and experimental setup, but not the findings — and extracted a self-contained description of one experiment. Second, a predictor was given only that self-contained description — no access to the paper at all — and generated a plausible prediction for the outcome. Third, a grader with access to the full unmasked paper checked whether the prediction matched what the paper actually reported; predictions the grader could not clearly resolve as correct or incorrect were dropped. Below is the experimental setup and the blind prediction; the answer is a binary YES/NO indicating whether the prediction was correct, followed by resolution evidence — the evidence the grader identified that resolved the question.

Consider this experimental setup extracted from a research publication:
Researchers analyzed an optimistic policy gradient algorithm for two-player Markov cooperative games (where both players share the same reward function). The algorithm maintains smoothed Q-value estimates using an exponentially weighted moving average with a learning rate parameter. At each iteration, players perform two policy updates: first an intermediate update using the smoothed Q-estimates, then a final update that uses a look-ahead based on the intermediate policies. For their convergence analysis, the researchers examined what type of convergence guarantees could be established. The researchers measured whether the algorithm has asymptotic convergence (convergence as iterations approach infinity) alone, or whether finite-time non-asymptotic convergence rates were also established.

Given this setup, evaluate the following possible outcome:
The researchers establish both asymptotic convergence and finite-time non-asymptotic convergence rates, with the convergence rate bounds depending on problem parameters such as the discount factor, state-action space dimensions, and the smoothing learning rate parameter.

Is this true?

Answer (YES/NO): YES